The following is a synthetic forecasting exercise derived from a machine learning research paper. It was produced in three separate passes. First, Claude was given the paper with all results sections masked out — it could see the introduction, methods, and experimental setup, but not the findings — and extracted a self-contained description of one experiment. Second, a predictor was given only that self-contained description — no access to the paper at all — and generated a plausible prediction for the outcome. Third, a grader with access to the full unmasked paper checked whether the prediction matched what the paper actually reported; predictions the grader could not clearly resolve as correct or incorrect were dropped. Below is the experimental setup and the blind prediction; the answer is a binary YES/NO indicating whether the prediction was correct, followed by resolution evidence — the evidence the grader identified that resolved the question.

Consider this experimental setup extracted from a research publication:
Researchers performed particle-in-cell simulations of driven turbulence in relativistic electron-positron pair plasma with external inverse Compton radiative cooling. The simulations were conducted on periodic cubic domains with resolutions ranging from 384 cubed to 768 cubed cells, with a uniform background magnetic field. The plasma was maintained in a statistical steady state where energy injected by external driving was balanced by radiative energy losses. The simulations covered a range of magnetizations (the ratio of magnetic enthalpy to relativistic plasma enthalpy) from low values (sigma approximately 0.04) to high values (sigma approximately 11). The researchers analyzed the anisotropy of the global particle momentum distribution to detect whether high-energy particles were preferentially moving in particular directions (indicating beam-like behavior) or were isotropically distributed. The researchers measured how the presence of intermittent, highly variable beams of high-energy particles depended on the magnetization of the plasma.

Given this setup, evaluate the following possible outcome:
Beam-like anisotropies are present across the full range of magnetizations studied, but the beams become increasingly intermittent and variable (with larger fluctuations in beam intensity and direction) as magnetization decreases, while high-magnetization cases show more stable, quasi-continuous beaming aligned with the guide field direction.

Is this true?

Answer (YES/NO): NO